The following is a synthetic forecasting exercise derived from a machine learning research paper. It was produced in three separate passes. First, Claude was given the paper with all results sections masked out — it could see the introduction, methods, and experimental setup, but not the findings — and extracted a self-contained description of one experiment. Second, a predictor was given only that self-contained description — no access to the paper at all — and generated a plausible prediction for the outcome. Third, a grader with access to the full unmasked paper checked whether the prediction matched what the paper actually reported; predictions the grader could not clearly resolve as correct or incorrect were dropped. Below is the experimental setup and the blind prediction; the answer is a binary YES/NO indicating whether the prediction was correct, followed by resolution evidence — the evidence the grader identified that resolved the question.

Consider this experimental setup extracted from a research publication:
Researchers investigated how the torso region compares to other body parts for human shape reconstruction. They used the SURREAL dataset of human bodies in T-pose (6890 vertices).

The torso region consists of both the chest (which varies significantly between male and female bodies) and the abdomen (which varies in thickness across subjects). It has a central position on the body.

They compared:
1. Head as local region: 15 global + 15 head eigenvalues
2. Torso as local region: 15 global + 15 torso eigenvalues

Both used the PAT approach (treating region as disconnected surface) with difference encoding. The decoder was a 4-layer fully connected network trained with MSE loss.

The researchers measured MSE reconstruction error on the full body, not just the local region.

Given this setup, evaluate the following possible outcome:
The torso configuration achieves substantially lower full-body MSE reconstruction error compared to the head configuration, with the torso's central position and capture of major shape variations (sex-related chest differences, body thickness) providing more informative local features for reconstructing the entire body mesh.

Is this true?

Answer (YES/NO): NO